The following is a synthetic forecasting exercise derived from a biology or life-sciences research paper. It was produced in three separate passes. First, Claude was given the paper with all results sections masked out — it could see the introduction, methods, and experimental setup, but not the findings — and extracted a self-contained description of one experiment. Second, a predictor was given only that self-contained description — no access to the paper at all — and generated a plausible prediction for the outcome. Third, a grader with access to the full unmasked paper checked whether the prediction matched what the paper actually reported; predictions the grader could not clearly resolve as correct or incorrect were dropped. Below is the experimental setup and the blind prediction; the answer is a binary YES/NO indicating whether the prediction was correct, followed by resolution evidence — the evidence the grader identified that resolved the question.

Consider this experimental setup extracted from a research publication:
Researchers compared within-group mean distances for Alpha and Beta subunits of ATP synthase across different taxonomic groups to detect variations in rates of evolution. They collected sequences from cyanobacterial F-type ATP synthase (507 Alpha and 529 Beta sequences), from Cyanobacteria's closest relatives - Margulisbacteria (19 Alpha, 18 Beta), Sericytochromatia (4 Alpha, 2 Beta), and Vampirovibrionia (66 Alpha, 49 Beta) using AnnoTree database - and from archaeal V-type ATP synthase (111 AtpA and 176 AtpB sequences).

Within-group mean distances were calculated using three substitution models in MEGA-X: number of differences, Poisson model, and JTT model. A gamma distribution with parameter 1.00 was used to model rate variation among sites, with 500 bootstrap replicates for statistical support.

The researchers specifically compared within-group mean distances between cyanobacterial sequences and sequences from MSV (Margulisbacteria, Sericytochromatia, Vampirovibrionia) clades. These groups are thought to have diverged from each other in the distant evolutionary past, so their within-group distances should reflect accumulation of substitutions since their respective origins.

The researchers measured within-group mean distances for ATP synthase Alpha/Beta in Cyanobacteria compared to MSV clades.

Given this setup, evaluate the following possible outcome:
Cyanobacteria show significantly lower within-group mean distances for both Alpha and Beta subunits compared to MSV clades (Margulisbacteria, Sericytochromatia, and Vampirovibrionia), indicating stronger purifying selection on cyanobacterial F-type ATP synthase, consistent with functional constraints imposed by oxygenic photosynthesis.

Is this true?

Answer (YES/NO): YES